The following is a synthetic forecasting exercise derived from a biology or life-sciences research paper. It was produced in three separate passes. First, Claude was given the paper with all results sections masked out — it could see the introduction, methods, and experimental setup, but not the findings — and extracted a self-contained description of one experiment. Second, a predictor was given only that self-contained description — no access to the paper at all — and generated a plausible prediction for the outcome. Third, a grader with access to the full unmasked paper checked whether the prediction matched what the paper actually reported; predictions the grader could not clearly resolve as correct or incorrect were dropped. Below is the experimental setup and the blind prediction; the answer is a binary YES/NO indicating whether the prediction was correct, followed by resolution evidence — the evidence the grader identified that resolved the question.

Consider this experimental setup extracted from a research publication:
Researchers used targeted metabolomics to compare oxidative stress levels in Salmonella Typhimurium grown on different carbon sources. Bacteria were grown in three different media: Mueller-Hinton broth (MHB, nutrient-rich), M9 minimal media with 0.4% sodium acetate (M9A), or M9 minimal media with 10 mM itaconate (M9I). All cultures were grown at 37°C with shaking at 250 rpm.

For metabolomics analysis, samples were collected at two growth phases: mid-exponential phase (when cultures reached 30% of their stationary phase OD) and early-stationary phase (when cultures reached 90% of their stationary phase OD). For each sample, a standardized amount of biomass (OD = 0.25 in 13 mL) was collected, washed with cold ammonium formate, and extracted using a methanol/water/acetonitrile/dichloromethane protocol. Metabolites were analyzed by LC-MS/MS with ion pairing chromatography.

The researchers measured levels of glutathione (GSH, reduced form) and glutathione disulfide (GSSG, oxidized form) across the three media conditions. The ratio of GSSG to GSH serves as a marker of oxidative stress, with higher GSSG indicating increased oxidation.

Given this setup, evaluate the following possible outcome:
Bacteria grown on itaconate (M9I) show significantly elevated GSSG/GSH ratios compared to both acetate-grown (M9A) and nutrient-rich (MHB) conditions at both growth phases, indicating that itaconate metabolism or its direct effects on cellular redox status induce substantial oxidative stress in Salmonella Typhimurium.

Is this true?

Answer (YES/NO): NO